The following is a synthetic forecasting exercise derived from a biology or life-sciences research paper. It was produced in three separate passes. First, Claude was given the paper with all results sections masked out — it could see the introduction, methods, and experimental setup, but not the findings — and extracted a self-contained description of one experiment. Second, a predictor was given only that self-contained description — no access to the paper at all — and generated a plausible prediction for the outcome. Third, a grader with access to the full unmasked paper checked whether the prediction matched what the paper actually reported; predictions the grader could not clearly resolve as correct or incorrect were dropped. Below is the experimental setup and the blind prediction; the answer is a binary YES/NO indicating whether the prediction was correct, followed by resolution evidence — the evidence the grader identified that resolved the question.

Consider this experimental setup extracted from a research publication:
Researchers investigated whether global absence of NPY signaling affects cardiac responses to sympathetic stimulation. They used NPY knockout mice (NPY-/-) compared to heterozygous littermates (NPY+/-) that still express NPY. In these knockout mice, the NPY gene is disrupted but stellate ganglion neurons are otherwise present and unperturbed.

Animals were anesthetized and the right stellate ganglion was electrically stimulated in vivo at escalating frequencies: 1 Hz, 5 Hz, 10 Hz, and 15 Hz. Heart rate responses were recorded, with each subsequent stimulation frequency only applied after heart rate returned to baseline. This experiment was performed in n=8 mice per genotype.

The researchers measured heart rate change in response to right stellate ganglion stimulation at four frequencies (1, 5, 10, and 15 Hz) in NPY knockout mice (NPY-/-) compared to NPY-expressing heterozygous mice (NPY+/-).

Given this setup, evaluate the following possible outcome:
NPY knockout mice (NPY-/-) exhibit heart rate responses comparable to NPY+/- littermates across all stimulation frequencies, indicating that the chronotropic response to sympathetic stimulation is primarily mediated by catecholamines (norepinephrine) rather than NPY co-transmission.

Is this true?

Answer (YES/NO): NO